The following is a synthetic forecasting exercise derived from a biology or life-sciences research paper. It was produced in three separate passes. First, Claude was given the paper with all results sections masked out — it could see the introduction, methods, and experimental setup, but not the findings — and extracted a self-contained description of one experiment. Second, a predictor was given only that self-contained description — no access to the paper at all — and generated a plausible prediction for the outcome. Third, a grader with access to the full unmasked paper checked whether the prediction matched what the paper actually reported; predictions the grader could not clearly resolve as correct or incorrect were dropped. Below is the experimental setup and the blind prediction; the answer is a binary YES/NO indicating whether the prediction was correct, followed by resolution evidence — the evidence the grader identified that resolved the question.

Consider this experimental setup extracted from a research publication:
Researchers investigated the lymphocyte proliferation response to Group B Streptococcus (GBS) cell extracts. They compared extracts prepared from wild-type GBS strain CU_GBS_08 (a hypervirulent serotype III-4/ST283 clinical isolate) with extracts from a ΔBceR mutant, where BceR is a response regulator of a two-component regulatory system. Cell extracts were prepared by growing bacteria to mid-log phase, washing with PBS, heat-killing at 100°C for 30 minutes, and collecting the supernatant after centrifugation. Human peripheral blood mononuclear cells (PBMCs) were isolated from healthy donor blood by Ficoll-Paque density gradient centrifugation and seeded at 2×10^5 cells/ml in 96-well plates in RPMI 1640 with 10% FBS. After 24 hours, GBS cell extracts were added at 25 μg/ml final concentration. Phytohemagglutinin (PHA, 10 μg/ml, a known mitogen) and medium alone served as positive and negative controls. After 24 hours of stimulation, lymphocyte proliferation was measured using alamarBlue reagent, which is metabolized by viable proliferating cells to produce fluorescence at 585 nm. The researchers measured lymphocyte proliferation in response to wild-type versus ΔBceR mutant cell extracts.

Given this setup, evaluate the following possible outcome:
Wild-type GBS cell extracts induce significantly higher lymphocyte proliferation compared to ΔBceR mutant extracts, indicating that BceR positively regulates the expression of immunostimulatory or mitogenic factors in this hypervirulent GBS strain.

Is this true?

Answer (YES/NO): YES